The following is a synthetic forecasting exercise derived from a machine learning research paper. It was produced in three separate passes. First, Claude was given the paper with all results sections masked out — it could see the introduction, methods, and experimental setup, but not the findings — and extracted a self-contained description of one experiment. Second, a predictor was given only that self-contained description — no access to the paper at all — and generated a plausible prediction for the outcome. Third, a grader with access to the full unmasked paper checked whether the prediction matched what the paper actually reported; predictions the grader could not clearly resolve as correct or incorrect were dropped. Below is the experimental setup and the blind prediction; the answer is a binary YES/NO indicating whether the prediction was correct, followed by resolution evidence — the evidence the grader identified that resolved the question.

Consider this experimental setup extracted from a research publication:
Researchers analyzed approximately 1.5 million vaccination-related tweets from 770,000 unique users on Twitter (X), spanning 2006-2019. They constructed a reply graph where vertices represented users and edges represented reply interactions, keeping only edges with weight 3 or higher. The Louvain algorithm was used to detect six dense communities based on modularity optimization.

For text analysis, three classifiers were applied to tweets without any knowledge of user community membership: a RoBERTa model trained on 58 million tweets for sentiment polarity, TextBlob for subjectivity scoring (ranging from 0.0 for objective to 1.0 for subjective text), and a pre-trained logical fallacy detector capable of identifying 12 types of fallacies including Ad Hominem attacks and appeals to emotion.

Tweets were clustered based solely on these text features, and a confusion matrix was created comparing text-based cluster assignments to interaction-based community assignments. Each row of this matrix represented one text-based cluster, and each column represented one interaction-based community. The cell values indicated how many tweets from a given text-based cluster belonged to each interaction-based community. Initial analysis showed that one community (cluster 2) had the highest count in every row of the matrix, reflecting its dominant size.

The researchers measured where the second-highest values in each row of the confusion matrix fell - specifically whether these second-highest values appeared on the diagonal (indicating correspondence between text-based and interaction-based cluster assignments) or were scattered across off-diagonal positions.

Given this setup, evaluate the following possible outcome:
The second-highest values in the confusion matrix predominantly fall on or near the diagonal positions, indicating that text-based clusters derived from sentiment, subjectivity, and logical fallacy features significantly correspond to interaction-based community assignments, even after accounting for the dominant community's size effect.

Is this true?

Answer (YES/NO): YES